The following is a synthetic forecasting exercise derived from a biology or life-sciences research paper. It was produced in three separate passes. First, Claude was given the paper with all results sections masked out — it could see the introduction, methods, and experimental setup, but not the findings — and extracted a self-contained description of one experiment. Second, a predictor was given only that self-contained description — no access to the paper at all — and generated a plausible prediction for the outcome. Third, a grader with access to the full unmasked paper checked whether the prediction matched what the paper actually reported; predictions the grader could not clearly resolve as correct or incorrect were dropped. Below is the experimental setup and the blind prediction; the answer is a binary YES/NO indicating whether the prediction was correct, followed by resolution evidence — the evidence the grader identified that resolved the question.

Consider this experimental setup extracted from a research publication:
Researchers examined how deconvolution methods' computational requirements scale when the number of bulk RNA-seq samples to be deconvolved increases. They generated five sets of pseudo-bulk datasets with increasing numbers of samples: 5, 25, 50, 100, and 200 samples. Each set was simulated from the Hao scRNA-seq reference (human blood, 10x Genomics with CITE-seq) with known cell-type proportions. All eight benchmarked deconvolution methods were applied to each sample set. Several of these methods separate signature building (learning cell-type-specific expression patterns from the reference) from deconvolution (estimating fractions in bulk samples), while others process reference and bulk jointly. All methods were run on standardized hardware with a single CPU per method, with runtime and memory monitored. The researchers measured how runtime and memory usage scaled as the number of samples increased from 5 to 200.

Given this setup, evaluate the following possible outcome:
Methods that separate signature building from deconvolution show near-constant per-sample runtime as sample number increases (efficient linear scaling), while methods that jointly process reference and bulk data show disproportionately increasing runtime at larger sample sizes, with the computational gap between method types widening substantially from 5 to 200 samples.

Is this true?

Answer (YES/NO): NO